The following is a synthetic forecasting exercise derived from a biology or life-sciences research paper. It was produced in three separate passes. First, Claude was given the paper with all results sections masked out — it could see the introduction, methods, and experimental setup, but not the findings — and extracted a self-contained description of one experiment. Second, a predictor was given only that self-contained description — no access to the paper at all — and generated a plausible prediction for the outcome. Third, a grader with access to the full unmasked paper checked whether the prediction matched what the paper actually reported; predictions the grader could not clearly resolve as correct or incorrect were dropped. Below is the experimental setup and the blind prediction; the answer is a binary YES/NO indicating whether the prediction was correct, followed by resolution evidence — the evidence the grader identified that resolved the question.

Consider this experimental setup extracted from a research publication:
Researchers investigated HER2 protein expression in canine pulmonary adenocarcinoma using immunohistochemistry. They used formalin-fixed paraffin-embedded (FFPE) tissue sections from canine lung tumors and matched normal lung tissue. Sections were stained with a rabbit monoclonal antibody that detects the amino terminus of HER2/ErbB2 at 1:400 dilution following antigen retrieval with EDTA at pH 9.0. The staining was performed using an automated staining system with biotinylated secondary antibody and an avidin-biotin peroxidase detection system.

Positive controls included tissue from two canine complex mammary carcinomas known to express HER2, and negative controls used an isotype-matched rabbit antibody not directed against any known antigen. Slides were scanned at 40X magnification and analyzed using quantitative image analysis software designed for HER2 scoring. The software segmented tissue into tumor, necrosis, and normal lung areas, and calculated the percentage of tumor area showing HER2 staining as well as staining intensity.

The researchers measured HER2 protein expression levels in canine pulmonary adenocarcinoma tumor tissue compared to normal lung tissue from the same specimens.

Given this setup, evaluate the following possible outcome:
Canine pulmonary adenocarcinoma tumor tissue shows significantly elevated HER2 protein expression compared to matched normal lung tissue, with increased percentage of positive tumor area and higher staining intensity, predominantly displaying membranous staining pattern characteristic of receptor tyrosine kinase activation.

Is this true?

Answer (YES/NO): NO